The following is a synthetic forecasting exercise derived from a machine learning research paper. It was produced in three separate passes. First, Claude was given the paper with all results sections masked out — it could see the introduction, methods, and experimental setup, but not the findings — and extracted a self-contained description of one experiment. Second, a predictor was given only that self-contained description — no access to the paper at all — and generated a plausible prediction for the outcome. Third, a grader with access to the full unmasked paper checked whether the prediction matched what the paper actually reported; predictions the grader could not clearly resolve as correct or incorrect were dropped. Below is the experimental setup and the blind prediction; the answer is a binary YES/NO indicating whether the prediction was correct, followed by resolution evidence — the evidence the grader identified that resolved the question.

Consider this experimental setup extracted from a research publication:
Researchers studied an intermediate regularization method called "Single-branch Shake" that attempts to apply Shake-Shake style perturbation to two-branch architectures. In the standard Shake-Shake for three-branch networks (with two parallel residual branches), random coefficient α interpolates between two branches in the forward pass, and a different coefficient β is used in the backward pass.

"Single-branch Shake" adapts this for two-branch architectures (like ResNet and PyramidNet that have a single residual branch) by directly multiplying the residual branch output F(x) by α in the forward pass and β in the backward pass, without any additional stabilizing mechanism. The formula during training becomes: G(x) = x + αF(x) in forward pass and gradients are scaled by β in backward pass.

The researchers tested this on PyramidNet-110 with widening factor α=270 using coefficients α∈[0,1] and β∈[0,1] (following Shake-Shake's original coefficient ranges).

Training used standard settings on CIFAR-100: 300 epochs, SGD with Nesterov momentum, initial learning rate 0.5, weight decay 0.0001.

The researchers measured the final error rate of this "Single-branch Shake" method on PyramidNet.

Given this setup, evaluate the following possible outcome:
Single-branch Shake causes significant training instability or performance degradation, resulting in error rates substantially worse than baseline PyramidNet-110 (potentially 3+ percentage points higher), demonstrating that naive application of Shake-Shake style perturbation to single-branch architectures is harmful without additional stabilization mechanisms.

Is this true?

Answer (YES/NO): YES